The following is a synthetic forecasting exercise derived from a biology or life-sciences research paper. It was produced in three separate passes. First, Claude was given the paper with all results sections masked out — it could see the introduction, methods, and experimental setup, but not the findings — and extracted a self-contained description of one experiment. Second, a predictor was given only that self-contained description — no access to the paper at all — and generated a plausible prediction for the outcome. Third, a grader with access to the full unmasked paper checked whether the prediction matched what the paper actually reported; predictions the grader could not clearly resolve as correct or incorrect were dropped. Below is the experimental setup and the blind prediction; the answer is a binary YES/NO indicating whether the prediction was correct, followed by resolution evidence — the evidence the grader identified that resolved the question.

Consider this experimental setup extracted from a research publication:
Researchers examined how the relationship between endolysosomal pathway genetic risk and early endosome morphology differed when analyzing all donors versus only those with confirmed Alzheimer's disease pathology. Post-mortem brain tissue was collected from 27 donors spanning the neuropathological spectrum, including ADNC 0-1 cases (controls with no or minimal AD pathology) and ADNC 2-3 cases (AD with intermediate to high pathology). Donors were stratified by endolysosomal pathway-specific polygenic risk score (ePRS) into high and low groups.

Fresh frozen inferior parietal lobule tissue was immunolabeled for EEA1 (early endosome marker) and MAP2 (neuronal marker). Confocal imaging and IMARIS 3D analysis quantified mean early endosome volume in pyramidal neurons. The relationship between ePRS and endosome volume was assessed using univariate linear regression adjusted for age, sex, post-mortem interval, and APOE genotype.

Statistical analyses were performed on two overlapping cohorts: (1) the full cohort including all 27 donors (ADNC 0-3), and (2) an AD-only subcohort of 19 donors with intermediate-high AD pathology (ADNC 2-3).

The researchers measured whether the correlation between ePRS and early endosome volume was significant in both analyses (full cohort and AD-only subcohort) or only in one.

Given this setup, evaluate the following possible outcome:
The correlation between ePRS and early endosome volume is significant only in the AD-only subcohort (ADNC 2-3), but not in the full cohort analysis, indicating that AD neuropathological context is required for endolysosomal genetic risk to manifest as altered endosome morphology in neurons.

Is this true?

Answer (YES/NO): NO